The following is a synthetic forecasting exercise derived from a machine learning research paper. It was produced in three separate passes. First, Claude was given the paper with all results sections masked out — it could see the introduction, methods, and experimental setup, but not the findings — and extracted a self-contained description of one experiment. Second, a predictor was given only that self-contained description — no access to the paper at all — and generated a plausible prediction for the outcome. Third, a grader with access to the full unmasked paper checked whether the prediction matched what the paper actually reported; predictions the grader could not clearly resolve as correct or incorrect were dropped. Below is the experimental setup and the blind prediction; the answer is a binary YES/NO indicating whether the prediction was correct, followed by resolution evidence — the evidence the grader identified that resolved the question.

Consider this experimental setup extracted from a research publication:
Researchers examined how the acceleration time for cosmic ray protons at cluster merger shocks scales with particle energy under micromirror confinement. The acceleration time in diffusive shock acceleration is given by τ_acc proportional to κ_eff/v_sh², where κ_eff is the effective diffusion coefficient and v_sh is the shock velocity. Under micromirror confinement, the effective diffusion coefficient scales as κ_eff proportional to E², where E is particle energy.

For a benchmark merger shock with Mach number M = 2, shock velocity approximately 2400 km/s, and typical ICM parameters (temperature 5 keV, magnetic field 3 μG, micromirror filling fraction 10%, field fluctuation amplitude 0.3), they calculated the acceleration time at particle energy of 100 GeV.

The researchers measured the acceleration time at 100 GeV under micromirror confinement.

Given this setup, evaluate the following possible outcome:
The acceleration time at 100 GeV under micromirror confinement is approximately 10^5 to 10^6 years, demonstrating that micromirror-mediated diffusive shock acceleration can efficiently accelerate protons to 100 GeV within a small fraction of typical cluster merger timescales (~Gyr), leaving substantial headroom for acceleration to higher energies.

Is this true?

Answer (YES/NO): YES